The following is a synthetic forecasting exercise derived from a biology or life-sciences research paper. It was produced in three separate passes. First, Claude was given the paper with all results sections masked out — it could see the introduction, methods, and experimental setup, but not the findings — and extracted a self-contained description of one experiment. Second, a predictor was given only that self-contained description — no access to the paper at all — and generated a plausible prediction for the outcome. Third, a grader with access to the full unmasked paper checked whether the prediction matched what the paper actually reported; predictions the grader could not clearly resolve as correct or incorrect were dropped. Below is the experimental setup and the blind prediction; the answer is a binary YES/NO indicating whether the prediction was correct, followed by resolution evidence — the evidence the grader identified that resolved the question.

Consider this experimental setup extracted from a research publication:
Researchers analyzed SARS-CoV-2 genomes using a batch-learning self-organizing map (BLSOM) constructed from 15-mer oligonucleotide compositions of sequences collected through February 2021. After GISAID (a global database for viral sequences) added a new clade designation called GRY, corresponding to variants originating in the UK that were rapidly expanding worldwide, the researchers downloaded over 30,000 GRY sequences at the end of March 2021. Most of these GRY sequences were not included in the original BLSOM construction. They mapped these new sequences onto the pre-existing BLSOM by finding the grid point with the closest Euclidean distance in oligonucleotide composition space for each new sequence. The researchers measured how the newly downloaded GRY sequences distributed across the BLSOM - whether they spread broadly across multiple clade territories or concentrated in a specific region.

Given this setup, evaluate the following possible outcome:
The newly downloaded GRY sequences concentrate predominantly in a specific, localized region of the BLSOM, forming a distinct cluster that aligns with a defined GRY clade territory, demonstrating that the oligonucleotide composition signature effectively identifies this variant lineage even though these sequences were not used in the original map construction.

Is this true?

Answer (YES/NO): YES